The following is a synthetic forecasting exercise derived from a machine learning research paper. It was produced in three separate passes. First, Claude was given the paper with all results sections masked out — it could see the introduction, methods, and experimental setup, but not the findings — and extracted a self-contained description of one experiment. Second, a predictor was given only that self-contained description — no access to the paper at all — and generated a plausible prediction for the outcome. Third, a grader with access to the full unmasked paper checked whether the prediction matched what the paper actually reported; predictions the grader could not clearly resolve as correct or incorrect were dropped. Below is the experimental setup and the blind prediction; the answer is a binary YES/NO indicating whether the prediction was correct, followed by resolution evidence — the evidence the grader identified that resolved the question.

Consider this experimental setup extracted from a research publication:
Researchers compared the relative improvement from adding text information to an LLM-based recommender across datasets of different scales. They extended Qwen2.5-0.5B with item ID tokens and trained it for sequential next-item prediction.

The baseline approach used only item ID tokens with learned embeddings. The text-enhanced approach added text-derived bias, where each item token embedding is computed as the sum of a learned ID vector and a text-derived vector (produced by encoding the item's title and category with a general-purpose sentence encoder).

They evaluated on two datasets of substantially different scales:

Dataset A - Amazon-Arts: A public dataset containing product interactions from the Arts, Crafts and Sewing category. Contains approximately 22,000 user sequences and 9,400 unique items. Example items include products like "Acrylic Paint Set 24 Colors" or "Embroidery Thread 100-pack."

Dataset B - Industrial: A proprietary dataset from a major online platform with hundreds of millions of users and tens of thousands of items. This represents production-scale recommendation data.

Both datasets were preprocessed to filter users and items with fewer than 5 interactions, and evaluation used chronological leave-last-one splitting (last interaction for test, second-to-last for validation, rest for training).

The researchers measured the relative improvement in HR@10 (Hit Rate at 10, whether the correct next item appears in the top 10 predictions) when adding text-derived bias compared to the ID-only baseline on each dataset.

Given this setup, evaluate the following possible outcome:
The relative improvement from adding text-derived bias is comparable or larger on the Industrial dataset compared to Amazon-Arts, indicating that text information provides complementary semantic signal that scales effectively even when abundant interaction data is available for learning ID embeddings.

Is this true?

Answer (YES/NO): NO